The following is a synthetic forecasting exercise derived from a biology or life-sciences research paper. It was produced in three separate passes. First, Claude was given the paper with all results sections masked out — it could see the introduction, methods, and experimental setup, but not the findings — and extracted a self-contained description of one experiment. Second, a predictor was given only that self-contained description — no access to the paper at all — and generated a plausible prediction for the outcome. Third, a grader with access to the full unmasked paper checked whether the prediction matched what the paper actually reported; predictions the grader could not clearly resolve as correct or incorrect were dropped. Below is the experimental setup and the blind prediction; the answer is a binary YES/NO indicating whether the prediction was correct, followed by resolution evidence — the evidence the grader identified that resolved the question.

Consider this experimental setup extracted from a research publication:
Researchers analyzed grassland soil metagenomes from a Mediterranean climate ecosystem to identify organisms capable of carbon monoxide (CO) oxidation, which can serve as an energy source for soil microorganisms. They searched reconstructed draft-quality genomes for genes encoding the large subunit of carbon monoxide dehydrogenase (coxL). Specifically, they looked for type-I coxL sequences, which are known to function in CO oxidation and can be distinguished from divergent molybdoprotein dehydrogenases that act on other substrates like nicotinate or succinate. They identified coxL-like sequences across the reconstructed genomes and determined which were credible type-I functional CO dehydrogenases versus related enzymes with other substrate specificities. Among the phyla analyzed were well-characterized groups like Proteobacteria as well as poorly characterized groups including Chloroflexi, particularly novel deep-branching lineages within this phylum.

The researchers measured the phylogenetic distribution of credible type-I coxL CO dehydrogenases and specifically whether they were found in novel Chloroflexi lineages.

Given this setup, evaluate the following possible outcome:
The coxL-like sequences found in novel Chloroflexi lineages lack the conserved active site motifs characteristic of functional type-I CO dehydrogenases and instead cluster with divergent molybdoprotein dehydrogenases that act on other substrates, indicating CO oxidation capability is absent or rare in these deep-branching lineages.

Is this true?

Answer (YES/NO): NO